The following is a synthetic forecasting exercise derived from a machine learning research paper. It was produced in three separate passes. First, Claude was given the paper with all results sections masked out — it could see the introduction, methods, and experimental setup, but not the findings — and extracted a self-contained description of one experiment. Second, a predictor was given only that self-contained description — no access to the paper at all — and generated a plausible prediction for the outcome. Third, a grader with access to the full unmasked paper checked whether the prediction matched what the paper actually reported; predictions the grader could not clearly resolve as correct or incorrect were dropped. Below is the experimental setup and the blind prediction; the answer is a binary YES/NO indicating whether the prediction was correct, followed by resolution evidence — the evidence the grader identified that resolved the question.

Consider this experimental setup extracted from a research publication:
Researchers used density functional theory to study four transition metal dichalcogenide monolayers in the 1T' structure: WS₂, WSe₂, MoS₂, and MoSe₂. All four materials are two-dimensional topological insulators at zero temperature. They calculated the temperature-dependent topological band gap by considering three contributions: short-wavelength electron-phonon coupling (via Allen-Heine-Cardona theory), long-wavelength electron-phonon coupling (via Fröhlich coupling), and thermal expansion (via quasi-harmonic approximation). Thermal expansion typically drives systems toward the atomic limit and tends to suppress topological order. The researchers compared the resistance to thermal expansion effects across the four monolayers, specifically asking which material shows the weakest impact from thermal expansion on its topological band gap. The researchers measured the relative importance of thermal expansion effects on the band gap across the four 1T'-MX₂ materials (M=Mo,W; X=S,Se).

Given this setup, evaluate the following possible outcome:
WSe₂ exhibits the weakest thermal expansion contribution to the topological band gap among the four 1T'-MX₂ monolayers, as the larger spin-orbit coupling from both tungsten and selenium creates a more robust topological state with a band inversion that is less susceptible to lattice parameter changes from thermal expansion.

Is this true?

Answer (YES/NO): NO